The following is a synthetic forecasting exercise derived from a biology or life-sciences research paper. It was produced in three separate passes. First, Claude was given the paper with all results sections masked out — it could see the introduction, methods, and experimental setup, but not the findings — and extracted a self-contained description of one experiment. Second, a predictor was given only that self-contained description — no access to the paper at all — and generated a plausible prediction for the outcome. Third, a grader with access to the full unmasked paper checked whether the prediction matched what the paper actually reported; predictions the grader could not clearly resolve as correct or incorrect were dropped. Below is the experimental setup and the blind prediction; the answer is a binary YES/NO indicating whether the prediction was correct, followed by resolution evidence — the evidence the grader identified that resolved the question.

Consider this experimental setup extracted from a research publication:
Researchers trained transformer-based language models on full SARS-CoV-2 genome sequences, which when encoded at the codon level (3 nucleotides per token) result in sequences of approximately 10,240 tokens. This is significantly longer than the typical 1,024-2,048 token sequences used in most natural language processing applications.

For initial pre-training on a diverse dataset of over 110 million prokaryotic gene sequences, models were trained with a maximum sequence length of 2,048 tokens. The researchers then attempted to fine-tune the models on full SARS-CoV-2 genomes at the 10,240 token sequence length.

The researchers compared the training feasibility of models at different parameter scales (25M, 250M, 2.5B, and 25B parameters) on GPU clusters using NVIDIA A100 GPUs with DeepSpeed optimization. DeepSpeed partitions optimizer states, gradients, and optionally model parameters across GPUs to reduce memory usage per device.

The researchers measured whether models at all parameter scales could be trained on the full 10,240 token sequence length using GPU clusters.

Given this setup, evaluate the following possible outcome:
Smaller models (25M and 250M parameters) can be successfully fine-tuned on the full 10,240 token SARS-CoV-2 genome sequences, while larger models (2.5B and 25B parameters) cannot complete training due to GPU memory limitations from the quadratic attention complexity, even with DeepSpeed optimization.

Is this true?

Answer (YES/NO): YES